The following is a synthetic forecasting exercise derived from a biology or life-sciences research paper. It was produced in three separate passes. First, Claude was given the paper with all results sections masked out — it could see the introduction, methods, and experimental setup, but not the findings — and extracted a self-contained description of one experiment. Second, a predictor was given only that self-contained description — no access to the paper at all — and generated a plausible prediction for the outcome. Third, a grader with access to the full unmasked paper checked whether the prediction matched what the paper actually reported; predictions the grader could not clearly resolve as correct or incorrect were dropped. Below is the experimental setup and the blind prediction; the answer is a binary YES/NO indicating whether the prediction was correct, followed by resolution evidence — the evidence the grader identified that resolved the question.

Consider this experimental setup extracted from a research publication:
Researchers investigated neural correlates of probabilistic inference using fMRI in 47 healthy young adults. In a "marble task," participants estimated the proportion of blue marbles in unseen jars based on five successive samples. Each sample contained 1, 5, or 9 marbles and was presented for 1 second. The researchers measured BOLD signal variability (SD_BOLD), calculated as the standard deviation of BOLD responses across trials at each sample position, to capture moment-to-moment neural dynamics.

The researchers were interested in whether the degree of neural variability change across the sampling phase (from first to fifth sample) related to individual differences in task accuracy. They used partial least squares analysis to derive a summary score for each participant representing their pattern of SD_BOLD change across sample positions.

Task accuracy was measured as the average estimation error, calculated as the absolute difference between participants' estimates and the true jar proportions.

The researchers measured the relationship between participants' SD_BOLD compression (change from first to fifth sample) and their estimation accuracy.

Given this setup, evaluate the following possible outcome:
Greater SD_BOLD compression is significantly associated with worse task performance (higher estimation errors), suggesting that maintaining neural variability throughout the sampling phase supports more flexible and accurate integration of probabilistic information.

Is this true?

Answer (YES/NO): NO